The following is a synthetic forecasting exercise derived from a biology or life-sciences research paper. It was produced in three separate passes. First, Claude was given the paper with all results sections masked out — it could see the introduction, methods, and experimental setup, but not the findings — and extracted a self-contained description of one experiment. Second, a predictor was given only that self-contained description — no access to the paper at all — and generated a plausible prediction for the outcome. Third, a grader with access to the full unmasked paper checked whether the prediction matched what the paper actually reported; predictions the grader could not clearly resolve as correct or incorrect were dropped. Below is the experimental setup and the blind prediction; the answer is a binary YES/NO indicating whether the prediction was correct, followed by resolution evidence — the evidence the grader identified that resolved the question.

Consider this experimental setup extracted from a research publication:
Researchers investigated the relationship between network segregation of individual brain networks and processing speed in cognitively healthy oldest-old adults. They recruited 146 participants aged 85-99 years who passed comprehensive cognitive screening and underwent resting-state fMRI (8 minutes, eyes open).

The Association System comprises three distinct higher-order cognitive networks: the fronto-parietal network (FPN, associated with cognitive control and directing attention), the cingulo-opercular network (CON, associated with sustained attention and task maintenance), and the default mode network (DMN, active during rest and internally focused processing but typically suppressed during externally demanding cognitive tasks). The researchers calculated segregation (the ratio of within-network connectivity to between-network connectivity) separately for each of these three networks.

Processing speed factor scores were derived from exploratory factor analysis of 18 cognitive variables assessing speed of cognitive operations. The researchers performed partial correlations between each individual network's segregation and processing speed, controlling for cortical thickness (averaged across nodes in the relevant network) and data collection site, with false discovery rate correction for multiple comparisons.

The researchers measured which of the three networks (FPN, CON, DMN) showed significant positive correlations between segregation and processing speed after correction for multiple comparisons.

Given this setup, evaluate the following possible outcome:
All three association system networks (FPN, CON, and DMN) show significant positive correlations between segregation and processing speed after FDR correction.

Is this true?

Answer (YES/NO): YES